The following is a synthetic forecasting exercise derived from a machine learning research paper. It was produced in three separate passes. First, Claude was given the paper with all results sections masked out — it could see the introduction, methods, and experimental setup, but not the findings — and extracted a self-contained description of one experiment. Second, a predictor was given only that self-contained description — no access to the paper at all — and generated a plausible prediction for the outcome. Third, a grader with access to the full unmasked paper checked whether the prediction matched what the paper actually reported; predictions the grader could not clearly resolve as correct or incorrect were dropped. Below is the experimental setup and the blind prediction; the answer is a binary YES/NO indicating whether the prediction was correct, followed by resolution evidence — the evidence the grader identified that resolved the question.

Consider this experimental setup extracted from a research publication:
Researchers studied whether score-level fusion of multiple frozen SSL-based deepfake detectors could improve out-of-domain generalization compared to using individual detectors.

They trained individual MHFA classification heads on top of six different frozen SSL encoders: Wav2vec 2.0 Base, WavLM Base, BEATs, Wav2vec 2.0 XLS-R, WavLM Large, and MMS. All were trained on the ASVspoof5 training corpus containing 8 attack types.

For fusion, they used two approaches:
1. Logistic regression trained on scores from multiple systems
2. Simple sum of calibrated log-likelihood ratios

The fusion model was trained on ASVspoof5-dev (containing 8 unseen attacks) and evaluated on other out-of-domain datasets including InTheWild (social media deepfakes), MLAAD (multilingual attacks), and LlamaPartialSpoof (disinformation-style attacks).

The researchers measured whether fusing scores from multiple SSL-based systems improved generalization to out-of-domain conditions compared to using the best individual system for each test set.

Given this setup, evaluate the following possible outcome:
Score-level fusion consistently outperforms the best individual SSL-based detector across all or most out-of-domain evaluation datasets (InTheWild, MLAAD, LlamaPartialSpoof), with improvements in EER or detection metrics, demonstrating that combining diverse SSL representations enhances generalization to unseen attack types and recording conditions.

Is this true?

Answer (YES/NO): NO